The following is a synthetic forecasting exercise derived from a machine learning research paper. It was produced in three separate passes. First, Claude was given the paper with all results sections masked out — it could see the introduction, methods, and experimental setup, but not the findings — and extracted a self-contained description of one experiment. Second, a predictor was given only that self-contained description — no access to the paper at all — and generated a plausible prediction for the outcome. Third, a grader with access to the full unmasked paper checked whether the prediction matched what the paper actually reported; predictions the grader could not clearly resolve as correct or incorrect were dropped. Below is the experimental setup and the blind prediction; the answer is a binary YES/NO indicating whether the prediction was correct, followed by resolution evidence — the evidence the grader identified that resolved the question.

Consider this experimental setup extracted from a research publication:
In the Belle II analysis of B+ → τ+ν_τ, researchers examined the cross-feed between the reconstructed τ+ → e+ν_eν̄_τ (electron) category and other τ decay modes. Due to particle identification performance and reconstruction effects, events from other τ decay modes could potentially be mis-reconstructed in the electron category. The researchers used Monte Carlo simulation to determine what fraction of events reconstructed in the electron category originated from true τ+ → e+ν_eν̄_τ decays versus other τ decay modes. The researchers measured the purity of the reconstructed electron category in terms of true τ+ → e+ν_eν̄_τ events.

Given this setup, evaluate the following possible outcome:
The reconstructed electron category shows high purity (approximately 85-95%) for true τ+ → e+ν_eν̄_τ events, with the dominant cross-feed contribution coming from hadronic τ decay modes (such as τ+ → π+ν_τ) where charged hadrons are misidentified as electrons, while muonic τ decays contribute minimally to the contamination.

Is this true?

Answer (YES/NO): NO